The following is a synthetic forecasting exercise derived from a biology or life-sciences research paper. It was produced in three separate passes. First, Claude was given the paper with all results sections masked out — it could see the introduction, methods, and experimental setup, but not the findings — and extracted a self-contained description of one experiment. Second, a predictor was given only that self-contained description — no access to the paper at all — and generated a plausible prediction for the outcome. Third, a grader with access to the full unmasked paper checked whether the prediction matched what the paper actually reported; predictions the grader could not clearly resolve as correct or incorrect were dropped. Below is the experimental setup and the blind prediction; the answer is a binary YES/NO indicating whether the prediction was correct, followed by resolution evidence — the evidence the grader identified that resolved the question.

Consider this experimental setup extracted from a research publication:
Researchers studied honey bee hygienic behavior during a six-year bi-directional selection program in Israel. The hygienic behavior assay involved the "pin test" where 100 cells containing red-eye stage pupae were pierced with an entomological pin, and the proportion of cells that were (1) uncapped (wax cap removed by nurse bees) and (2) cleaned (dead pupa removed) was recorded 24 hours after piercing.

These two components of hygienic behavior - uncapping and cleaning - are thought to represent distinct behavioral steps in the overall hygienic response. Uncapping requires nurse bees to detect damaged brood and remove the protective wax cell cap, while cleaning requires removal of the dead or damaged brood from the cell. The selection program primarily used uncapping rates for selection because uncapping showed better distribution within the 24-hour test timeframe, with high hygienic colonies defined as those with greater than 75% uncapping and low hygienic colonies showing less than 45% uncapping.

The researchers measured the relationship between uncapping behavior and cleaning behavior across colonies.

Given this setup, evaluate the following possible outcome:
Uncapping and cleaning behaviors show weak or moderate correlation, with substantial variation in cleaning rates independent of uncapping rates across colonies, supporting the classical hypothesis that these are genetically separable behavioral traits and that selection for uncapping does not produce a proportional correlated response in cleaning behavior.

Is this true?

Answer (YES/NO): NO